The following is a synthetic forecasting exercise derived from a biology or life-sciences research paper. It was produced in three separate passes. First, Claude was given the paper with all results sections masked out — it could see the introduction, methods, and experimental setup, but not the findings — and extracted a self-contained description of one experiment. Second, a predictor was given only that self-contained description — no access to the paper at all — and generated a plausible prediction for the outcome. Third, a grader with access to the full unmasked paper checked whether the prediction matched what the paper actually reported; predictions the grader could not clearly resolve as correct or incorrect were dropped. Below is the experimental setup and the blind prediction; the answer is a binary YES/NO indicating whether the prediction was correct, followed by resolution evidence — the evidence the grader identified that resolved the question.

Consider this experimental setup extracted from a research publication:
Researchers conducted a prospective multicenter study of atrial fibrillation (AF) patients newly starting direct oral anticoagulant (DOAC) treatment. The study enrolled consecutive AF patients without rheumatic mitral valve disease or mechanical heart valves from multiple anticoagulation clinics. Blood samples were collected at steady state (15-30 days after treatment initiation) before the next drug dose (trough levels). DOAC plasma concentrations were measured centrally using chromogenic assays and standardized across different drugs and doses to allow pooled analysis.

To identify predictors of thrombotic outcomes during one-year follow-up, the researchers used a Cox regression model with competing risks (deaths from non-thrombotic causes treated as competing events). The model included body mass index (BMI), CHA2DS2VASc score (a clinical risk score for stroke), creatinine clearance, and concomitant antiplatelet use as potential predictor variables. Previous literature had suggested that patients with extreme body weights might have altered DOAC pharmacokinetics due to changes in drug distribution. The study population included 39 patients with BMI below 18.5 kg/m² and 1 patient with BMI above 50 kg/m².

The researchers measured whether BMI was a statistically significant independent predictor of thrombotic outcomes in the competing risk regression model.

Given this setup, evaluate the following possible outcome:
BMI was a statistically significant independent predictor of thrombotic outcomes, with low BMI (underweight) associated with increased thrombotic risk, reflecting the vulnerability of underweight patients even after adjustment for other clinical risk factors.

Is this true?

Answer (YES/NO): NO